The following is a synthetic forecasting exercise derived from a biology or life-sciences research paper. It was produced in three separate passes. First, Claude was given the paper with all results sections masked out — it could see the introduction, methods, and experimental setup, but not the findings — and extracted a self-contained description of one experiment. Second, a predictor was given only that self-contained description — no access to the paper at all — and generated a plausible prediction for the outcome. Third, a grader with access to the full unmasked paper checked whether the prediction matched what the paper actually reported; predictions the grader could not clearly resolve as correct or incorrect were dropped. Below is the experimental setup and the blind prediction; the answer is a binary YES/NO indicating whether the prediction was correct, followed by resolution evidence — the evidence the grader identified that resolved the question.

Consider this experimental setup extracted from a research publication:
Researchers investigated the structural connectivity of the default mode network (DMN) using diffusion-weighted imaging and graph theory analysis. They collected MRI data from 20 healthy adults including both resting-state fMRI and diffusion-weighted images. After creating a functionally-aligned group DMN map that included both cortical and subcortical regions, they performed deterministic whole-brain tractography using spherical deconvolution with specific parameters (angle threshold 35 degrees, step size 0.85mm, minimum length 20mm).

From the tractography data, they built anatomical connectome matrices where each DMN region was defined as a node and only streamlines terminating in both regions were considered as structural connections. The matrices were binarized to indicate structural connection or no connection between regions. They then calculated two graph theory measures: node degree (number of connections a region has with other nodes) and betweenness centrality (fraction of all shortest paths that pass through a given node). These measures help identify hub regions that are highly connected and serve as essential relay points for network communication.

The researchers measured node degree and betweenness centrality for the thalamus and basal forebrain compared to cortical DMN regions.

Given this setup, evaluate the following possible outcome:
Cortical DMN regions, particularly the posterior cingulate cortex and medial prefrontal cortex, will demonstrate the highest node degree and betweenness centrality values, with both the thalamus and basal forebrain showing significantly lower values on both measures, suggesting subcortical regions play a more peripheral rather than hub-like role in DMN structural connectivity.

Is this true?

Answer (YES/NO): NO